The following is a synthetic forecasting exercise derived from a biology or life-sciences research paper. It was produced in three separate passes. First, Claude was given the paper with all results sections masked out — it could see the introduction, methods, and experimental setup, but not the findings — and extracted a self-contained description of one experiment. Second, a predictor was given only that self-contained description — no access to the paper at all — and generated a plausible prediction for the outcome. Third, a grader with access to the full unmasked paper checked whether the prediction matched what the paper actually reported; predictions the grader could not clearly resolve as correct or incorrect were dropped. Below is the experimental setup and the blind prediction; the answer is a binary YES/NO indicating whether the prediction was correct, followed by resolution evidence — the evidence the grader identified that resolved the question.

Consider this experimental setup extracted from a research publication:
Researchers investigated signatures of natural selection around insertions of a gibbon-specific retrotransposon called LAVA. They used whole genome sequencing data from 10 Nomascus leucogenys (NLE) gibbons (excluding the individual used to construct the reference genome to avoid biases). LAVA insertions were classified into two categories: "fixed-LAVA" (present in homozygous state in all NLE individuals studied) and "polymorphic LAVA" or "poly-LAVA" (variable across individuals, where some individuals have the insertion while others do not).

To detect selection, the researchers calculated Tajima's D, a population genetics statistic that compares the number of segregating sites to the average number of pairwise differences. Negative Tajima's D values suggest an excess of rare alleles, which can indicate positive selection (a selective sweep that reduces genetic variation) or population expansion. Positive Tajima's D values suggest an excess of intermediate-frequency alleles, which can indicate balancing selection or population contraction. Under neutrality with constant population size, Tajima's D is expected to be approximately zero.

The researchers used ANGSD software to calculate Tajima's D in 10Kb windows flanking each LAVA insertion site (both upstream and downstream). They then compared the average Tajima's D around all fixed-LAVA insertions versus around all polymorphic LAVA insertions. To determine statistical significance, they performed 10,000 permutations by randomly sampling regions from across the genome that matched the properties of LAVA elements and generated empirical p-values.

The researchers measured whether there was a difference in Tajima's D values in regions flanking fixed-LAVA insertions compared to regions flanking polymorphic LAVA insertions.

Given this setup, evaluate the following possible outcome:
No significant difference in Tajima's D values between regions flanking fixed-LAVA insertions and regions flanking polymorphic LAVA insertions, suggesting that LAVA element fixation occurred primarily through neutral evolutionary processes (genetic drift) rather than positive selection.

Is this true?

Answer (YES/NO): NO